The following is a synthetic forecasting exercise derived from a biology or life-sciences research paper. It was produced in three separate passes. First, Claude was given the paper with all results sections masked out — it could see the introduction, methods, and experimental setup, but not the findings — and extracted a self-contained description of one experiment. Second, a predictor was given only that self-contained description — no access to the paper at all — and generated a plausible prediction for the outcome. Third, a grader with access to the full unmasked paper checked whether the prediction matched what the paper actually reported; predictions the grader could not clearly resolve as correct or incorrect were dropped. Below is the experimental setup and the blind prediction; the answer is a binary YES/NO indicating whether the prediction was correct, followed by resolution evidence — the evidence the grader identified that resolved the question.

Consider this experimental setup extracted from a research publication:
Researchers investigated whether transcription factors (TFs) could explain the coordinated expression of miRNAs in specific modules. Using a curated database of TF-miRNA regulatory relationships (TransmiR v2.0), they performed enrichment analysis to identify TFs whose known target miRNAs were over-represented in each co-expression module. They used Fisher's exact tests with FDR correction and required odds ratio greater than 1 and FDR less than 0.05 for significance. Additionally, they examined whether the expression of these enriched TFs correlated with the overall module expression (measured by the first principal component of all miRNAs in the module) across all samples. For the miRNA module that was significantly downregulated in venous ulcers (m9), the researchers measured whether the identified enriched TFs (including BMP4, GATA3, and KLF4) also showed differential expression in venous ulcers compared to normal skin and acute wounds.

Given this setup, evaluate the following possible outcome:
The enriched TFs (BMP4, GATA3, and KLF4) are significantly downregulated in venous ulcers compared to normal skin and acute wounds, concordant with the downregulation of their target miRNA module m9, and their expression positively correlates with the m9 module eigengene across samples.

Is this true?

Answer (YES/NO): YES